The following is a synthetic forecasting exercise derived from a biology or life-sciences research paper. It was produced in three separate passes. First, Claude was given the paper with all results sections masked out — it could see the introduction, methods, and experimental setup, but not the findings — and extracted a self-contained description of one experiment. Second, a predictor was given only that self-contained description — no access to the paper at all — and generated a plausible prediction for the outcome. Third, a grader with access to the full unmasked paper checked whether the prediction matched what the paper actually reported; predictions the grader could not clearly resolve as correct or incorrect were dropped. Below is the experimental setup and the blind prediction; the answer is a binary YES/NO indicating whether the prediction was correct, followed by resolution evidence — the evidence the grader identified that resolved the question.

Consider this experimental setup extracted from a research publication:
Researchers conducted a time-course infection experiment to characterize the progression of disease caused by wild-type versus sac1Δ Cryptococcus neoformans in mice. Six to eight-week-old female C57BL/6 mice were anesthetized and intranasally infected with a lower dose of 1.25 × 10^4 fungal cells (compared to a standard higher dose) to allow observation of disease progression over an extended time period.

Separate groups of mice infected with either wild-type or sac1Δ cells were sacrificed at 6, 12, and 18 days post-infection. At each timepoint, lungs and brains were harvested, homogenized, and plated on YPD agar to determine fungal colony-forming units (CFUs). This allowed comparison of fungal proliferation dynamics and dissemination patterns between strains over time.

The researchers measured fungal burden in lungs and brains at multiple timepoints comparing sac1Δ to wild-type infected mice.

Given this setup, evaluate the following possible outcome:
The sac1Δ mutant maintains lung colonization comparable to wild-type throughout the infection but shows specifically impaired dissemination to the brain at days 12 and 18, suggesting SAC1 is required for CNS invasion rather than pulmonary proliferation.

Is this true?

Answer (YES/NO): NO